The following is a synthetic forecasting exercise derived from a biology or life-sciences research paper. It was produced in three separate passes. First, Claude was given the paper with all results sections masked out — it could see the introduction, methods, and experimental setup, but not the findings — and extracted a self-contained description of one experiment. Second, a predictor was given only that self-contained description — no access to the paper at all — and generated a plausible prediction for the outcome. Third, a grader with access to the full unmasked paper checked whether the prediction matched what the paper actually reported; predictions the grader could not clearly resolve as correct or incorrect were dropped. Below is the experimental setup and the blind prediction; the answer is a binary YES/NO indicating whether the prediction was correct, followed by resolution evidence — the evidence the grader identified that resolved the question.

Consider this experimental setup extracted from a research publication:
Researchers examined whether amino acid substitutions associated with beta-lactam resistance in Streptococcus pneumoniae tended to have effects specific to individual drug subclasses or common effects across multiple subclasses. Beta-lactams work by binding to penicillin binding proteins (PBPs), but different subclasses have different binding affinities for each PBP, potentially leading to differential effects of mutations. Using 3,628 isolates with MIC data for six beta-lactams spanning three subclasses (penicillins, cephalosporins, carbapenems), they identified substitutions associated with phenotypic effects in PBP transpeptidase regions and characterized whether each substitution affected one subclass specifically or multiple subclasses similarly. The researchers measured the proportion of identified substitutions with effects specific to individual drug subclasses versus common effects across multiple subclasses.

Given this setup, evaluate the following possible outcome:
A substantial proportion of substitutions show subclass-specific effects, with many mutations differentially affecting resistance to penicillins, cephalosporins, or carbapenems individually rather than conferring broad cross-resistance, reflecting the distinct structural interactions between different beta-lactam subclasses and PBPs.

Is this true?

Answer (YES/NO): YES